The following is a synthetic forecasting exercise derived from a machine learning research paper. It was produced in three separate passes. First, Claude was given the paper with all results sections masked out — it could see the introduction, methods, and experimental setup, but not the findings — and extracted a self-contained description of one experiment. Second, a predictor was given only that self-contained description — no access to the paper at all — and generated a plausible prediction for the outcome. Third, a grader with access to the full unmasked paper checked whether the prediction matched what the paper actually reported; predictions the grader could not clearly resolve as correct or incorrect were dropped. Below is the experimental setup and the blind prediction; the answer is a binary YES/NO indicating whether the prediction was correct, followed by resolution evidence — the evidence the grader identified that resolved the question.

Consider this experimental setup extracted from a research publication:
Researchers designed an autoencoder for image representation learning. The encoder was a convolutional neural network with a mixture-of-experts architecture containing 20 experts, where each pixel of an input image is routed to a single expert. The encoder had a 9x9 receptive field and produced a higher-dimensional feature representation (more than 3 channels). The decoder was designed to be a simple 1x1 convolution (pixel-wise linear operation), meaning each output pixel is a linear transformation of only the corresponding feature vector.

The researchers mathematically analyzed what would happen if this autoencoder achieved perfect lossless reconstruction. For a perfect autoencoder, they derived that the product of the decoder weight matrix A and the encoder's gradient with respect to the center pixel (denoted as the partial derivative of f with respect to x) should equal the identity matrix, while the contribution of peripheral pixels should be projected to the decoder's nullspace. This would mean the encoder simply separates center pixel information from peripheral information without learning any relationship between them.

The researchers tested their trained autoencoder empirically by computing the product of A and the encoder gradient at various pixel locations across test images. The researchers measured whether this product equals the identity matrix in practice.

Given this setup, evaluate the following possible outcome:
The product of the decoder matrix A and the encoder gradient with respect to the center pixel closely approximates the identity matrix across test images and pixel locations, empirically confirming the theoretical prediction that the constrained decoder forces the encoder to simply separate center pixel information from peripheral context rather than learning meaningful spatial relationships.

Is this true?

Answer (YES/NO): NO